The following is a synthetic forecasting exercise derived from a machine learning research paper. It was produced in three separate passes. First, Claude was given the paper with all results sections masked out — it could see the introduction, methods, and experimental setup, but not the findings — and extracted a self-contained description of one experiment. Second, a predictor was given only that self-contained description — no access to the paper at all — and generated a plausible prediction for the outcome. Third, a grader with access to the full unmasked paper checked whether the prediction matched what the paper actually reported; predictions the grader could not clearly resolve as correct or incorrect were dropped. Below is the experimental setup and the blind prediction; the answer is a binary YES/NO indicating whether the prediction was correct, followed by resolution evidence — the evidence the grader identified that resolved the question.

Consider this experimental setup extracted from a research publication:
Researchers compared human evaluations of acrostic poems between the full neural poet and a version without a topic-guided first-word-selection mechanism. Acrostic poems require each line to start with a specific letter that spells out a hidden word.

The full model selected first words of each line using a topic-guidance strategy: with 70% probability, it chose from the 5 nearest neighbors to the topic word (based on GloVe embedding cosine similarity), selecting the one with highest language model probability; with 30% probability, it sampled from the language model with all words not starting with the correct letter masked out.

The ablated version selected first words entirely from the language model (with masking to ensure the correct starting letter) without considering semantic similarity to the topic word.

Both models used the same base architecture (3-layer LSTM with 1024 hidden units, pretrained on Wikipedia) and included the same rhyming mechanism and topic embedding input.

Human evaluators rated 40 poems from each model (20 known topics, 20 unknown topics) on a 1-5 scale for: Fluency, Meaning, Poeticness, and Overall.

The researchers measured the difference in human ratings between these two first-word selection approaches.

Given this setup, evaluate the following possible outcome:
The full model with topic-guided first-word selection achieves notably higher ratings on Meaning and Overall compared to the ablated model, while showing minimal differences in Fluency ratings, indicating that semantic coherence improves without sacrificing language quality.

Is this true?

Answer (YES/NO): NO